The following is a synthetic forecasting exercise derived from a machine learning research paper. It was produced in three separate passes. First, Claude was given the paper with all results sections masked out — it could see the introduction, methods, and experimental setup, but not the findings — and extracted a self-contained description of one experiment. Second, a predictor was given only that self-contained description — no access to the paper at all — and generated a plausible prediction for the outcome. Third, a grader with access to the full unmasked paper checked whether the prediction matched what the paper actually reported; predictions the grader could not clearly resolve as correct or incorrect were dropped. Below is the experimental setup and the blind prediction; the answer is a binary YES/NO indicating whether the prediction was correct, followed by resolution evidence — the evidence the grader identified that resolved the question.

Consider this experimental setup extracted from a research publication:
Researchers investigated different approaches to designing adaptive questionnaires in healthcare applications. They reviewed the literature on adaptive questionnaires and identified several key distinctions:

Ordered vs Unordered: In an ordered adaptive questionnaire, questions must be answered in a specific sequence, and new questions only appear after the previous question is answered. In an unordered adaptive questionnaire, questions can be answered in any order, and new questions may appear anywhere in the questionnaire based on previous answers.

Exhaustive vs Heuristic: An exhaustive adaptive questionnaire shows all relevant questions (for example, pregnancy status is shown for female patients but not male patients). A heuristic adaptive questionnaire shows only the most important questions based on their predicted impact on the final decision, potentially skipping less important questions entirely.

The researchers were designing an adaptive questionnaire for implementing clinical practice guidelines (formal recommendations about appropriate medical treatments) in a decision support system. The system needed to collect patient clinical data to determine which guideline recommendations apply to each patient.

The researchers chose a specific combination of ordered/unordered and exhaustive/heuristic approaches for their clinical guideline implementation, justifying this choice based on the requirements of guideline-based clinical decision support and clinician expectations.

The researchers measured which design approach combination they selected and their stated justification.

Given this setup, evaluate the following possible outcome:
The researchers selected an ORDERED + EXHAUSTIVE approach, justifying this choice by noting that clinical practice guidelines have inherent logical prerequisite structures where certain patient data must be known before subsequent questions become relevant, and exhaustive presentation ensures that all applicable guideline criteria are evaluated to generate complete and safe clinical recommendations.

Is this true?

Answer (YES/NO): NO